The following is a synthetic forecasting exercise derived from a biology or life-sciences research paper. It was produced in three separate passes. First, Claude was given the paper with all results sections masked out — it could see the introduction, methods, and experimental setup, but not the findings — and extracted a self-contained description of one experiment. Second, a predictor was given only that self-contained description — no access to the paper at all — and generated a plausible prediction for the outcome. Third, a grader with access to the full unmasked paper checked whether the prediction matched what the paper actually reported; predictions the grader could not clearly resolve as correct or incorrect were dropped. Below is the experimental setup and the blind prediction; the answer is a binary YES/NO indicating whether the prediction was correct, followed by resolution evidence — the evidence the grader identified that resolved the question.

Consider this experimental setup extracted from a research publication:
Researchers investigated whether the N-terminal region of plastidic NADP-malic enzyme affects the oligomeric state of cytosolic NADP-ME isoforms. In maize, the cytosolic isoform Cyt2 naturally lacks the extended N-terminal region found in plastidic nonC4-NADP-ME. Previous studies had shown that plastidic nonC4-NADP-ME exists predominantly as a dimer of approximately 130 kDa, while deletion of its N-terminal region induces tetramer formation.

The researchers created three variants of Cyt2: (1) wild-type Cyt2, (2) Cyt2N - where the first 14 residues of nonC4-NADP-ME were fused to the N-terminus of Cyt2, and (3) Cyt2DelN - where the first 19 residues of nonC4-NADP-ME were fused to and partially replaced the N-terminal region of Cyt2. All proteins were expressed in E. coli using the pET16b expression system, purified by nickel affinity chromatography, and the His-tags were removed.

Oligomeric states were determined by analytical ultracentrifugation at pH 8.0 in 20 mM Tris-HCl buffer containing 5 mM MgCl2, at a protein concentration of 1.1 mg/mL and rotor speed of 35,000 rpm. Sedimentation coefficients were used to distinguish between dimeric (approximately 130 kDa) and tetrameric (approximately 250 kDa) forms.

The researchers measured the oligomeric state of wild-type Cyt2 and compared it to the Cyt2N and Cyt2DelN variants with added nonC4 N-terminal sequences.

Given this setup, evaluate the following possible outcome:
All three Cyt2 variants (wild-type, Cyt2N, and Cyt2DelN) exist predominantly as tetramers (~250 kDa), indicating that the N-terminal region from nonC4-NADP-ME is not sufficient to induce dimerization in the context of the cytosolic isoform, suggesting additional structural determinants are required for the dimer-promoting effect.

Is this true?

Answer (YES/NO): NO